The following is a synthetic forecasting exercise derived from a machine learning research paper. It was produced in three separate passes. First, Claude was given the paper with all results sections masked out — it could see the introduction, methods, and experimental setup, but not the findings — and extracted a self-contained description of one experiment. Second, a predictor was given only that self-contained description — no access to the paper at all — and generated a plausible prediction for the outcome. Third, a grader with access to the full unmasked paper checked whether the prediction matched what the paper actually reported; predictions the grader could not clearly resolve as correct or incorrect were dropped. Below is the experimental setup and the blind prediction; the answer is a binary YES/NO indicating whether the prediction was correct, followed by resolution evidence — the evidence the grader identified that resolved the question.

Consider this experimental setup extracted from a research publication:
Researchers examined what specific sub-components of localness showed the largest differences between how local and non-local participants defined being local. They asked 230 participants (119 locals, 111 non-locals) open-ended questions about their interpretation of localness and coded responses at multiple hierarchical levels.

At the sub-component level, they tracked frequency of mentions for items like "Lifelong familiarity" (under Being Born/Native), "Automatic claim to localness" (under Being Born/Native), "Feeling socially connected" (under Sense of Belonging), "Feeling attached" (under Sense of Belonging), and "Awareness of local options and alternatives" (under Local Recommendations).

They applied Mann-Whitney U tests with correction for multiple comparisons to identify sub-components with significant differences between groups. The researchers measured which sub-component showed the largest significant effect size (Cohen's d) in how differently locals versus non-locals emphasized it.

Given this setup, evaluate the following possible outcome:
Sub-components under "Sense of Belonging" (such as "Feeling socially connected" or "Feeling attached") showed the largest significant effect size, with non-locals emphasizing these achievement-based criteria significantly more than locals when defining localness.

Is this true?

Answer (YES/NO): NO